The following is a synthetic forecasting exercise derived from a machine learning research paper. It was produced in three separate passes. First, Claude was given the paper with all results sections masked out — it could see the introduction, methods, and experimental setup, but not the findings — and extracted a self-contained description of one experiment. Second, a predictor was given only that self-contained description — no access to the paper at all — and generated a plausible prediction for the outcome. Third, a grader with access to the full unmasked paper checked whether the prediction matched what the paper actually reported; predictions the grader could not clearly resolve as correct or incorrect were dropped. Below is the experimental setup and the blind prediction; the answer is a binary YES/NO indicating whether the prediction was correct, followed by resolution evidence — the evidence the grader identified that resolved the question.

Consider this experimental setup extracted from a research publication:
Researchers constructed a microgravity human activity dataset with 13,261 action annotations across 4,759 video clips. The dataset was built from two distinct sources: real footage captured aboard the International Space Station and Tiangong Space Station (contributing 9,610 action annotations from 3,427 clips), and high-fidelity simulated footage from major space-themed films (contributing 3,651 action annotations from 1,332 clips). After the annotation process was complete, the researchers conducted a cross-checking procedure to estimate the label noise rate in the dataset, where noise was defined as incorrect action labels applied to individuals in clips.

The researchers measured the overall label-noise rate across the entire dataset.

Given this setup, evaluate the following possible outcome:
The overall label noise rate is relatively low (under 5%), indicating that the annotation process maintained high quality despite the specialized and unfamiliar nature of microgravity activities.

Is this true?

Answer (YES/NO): YES